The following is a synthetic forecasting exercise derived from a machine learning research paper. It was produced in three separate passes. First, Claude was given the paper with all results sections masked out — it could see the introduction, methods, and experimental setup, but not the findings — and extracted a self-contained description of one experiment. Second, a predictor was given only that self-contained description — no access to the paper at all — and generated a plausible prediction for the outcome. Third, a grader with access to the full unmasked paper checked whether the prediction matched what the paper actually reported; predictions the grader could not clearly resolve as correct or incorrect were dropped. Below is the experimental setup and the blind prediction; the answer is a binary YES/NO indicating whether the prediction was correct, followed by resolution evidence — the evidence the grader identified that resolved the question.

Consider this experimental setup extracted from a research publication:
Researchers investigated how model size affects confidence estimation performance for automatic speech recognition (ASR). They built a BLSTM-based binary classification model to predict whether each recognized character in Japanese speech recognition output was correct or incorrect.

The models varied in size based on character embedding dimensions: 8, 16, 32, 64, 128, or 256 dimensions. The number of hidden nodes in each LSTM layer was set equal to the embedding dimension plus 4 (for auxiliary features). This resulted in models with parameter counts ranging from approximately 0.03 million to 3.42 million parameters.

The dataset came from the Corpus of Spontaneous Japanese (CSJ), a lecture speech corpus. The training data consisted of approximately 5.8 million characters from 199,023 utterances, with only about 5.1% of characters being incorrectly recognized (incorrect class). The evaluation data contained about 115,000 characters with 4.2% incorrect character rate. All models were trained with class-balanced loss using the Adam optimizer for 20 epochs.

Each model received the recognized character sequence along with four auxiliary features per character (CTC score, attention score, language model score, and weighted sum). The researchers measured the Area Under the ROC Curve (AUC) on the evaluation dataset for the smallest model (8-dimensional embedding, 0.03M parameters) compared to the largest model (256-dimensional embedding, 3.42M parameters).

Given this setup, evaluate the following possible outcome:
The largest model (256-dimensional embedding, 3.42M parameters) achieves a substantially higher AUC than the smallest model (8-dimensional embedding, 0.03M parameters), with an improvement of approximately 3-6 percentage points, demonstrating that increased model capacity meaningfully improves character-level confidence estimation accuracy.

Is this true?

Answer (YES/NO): NO